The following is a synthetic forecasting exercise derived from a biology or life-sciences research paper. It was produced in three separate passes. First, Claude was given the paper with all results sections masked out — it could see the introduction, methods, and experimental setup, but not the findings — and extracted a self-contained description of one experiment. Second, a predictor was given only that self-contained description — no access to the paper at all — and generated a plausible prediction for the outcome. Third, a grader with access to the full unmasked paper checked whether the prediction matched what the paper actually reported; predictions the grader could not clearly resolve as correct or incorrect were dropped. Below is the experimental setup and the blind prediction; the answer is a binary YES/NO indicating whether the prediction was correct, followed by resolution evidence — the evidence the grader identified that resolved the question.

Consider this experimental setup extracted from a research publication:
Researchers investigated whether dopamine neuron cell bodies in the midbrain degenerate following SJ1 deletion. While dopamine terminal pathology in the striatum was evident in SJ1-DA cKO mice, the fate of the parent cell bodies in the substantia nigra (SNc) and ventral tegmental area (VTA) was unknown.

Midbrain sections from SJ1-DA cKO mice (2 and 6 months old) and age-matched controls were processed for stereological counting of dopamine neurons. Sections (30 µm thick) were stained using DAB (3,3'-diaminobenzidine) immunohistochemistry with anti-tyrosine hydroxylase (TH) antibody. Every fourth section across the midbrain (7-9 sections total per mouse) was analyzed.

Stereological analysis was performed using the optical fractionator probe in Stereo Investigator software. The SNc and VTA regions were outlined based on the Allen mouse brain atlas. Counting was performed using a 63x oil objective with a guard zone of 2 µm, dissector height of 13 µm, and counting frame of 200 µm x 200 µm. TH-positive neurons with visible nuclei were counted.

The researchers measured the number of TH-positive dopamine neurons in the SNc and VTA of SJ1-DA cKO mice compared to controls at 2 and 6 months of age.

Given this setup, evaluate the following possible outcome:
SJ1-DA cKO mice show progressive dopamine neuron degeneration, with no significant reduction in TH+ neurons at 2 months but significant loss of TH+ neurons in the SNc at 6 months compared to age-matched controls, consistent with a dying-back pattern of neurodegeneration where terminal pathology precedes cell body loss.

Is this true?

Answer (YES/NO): NO